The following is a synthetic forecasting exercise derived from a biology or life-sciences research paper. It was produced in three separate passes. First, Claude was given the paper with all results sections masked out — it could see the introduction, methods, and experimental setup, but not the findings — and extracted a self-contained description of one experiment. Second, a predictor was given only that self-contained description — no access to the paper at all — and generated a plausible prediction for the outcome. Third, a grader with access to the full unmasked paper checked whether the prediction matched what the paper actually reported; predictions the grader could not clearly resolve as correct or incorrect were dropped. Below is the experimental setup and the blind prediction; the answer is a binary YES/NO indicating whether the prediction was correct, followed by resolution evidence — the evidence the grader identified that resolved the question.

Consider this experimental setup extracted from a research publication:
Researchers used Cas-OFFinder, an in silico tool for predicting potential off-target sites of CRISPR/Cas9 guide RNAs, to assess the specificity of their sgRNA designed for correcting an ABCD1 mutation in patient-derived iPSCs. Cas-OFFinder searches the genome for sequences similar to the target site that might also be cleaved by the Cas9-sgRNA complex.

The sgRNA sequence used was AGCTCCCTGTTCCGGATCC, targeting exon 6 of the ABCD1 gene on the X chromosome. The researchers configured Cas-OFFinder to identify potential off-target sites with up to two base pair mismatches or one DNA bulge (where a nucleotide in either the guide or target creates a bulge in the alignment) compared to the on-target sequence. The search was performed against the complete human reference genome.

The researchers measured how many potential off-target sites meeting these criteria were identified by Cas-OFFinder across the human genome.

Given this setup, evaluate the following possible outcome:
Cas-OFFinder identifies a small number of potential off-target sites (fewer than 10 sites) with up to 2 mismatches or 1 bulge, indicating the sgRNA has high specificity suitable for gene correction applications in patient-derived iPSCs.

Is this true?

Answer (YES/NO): NO